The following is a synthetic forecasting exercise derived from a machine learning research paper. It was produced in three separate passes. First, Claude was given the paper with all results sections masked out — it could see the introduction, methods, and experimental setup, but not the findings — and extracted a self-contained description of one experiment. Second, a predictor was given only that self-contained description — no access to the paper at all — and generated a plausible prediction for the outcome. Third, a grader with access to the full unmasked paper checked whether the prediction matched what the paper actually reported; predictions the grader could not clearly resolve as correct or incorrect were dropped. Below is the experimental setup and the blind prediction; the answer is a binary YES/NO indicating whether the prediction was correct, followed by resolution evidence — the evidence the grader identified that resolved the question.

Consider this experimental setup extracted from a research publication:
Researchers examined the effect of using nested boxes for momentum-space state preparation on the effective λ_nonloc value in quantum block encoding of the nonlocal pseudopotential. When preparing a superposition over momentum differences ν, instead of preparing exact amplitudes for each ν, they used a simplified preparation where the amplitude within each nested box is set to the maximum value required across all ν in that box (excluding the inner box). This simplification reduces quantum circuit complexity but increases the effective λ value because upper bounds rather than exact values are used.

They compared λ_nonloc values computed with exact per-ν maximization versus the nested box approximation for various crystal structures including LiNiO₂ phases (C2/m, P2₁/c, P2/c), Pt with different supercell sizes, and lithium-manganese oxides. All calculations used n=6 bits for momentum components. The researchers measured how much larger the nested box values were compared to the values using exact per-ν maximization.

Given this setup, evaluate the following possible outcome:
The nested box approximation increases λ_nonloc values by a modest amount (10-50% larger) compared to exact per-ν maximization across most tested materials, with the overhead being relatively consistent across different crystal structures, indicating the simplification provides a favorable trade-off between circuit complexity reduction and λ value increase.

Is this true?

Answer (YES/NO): NO